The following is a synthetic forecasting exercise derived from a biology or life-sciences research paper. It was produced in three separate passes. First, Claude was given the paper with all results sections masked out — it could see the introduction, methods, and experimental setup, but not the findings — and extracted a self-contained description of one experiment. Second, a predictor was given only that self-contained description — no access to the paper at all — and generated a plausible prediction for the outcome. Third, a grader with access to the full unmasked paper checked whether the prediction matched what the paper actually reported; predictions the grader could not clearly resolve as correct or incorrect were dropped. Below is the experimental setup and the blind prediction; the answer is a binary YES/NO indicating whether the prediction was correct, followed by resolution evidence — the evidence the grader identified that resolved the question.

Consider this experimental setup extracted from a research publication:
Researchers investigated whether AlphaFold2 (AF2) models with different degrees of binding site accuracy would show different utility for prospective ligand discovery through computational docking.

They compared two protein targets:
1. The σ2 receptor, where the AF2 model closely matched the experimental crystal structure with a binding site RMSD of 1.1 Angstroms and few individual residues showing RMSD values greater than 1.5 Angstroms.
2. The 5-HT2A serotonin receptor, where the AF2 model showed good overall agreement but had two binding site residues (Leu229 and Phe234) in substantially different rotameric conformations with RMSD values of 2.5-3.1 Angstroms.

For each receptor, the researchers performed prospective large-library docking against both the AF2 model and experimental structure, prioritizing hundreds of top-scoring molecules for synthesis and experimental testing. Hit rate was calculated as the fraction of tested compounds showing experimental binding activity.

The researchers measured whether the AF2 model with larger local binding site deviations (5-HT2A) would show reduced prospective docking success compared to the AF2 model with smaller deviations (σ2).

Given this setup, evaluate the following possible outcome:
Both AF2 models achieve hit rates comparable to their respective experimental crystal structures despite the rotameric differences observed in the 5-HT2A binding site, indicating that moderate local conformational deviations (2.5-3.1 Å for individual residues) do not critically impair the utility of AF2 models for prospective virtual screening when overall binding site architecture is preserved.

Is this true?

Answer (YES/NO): YES